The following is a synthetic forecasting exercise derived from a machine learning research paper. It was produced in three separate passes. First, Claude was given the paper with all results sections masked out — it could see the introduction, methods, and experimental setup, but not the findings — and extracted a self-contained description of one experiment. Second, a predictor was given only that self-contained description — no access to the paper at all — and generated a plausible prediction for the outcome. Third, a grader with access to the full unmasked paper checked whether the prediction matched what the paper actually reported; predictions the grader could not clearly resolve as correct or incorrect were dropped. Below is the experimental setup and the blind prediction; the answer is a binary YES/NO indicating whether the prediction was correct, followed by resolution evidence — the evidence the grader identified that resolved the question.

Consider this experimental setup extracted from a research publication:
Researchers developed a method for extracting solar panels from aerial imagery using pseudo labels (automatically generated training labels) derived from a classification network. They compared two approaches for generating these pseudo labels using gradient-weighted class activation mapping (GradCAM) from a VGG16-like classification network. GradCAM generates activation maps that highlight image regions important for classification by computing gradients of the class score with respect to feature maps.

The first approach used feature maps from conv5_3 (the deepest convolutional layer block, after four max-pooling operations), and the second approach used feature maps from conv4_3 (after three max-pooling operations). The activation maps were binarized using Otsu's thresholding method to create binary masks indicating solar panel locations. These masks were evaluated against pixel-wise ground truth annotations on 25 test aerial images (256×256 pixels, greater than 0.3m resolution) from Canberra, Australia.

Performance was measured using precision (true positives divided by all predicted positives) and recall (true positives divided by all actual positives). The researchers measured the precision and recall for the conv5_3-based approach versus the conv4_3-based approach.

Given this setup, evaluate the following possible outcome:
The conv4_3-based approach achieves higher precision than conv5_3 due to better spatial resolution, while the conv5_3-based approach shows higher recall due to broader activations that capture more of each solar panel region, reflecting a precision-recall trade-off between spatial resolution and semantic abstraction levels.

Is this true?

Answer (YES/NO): YES